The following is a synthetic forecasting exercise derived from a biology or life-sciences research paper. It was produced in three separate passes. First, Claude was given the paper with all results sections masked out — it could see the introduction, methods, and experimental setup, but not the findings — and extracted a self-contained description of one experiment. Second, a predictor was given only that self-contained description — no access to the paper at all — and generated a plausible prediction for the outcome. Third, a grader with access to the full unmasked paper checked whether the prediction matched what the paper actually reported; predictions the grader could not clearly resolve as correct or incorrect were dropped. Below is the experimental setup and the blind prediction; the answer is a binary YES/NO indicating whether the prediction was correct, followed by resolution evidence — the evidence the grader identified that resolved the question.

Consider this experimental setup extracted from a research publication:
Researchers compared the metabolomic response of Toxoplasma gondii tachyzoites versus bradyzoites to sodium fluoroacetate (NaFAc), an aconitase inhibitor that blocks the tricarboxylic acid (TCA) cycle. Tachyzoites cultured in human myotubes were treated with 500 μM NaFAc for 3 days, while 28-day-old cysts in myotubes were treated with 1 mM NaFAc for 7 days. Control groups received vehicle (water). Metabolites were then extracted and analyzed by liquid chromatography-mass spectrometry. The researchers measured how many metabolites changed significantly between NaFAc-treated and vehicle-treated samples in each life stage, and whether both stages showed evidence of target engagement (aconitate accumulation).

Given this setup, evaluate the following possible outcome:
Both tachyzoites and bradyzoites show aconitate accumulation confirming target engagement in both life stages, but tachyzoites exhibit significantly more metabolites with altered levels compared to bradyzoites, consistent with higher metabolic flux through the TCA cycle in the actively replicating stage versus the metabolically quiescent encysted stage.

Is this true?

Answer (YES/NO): YES